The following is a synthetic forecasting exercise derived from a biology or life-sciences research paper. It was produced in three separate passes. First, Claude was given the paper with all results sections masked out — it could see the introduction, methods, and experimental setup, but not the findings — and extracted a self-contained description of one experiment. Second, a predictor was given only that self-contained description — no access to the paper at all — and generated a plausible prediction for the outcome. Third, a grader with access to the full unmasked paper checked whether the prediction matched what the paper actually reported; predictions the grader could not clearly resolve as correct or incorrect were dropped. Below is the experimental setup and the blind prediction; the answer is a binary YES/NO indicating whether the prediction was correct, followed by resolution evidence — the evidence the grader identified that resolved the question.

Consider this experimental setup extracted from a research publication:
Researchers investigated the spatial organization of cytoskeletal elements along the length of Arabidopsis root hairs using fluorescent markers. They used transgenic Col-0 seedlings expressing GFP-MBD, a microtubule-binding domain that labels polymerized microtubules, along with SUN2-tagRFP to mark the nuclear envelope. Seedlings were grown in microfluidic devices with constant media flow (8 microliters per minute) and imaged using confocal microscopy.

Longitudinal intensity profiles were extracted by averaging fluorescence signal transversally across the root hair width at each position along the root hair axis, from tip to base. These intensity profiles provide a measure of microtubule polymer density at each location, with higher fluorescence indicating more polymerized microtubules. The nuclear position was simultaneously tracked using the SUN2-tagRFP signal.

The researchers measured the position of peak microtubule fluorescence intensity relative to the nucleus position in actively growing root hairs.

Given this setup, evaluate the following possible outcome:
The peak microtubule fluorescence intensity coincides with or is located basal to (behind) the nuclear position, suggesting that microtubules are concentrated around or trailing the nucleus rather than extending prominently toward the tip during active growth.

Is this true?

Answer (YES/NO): YES